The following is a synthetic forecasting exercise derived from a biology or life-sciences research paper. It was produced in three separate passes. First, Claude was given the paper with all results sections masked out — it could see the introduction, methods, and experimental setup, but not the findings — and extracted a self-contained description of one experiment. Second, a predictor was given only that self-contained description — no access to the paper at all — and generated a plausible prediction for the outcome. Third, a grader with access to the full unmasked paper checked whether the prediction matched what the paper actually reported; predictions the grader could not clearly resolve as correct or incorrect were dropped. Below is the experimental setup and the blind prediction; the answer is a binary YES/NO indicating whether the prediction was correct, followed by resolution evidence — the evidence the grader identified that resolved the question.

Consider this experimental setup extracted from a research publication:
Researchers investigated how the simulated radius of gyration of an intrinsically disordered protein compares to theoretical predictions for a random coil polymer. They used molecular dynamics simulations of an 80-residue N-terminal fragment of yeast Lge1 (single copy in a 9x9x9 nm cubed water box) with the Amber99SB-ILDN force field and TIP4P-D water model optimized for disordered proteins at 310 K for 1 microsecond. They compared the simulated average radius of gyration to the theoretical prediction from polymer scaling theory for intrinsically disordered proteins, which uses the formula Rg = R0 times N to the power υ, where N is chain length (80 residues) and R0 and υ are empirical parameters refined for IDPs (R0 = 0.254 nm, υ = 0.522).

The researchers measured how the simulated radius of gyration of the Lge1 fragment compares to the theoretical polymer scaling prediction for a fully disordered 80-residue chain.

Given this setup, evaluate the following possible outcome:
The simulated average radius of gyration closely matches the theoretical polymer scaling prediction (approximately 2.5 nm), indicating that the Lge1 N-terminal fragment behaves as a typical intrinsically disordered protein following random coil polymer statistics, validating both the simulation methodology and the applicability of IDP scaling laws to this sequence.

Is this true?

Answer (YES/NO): NO